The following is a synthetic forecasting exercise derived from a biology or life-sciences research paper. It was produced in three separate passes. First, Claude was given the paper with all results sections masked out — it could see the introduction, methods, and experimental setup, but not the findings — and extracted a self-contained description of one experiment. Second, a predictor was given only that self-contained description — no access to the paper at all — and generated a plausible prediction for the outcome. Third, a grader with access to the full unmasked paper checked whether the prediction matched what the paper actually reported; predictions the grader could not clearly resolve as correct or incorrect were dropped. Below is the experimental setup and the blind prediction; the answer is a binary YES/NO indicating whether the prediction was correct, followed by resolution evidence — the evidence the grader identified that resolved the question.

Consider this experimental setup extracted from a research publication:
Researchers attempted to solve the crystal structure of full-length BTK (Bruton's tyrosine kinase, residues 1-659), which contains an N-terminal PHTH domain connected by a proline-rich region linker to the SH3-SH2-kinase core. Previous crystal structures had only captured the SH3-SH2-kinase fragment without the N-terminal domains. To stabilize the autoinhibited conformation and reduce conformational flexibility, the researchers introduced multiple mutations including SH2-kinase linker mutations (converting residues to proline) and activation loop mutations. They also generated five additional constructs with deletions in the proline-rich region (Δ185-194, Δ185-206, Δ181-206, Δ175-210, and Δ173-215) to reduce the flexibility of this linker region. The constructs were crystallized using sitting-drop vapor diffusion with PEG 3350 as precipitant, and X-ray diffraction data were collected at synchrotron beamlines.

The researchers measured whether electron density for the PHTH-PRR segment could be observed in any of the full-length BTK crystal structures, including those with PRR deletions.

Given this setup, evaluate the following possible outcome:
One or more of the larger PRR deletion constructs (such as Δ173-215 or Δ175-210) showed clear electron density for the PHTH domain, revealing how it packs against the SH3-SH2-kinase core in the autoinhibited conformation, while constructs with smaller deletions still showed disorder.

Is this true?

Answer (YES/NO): NO